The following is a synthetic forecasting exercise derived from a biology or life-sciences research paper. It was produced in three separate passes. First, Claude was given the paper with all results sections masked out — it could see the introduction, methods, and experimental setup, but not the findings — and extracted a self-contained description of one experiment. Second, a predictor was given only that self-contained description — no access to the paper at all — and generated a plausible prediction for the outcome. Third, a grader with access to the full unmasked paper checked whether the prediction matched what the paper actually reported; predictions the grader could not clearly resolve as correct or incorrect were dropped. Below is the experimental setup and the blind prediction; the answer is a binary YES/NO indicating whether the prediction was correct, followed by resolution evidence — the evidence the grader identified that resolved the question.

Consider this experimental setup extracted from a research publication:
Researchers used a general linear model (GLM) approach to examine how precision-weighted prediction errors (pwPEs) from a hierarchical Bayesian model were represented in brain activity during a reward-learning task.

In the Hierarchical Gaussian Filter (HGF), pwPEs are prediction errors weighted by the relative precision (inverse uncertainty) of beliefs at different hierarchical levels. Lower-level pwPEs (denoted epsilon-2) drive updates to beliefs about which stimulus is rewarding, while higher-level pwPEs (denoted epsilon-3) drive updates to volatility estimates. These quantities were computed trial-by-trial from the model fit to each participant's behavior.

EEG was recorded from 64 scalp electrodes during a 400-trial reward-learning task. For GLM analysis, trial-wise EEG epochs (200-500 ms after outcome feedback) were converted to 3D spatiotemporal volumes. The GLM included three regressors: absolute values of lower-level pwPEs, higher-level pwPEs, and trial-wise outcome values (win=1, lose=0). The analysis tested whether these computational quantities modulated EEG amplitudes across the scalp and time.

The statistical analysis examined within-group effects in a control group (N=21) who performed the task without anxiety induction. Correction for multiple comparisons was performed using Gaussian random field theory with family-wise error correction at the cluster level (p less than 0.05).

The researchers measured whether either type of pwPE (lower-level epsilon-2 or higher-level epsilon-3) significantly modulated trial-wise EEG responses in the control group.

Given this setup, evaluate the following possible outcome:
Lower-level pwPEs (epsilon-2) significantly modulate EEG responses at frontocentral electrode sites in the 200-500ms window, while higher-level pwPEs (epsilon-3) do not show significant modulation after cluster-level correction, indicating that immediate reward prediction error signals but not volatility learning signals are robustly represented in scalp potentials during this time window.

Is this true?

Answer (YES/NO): NO